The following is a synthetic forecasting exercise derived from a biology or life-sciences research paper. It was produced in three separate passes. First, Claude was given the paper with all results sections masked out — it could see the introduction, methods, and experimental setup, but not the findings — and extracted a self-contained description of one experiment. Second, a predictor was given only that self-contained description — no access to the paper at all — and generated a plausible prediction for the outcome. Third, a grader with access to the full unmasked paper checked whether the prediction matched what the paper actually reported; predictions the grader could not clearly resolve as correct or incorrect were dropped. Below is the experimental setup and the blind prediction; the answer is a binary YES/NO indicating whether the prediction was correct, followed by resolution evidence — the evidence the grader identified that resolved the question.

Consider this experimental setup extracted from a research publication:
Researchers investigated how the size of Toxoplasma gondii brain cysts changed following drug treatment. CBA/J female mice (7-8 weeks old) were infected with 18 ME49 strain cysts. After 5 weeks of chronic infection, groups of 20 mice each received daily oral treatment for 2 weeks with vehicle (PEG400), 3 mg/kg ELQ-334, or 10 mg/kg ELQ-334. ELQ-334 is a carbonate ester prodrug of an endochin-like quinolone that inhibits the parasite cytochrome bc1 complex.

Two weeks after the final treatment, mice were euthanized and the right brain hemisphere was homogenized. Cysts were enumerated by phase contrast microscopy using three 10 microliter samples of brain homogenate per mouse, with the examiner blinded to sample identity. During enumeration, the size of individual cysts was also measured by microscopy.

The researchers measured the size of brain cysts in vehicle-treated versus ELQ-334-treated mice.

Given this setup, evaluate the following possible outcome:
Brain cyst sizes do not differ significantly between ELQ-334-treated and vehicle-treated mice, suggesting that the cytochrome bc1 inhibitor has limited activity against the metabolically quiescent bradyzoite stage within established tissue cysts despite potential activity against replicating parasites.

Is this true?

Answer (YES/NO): NO